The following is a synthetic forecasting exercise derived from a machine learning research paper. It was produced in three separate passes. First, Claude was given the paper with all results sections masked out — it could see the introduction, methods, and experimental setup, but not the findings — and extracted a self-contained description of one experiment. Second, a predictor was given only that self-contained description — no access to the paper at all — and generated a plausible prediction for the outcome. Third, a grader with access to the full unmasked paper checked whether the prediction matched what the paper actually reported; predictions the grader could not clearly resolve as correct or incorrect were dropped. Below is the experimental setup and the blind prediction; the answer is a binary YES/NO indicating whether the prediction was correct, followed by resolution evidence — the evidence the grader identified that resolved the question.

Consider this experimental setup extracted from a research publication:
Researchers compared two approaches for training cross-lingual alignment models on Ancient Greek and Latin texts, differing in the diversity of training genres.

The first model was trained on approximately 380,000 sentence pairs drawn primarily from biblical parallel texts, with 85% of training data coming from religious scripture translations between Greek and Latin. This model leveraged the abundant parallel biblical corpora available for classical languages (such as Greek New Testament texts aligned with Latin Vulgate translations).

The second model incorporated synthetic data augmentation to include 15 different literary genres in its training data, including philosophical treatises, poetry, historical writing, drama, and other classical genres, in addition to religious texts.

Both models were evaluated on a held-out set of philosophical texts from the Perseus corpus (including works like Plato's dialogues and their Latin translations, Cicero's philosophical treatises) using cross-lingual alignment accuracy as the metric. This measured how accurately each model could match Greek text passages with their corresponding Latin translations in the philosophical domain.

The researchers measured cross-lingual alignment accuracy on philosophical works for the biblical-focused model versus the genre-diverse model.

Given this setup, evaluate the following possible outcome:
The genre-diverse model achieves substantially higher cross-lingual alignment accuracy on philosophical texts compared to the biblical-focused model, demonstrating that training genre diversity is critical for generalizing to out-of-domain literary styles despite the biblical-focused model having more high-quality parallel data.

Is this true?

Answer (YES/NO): YES